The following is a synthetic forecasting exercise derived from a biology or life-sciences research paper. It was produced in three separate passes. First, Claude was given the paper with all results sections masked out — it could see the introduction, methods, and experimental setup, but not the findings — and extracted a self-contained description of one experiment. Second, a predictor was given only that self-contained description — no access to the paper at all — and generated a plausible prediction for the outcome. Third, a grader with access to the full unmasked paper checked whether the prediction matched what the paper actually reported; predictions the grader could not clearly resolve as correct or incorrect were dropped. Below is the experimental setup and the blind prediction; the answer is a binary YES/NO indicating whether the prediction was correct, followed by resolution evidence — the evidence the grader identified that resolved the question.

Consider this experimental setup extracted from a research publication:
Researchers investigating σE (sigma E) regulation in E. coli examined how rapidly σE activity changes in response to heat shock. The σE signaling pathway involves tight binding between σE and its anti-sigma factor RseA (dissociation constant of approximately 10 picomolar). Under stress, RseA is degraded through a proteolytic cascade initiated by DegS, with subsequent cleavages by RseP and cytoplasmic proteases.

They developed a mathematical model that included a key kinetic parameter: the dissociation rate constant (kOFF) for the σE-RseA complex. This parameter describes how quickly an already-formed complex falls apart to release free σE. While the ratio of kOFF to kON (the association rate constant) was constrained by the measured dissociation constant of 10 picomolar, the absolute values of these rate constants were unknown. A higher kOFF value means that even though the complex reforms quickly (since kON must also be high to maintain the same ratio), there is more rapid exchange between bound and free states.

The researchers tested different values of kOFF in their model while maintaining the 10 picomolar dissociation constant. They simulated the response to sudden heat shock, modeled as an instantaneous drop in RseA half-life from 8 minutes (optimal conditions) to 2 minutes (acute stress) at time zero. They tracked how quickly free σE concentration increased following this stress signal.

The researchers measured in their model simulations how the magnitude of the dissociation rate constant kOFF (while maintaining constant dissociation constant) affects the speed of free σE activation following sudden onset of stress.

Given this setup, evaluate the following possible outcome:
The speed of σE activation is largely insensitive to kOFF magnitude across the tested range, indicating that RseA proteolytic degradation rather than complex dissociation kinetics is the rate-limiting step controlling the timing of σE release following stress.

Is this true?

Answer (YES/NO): NO